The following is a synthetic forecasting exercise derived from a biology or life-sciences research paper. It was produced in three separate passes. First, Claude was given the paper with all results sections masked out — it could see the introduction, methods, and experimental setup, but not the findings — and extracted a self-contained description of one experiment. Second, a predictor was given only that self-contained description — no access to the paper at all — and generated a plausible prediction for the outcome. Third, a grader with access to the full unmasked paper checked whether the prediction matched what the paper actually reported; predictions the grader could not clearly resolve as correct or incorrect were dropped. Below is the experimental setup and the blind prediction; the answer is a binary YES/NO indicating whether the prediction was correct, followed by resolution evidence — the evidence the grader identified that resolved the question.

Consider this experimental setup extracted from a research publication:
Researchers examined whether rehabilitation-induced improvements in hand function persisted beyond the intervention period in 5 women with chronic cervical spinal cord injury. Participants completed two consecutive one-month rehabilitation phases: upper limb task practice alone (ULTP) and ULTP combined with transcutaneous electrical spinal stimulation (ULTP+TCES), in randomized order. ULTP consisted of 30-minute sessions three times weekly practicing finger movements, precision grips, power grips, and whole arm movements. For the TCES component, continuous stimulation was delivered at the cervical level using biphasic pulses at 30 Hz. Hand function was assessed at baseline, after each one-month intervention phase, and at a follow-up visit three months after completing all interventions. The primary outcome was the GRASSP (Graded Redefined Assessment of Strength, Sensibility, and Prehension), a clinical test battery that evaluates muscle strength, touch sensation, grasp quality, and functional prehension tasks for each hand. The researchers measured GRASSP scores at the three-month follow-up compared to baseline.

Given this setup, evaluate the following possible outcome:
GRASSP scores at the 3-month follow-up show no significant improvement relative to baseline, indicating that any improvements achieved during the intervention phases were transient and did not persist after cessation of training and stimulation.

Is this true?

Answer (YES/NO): NO